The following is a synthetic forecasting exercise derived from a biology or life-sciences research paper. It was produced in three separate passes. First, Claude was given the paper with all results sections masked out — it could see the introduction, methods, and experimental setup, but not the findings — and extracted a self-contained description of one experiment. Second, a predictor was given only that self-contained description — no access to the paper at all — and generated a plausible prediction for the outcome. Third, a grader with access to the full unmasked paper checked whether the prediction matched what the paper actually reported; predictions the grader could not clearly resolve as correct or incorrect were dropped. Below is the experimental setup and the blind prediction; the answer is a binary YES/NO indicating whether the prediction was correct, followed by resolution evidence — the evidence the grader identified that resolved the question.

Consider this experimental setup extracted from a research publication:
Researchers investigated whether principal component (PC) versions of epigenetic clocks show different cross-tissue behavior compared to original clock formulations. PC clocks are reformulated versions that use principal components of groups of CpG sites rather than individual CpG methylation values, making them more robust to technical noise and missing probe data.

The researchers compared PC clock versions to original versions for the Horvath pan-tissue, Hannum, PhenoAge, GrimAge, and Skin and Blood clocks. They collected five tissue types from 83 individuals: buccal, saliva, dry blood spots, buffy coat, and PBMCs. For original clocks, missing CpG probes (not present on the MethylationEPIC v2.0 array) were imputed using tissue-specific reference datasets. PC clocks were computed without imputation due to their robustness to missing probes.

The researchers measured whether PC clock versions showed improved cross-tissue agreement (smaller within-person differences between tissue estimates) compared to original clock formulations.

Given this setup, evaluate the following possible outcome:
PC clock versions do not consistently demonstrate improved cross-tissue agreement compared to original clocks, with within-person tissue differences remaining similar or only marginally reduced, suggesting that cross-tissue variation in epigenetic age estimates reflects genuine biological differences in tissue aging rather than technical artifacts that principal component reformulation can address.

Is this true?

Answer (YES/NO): YES